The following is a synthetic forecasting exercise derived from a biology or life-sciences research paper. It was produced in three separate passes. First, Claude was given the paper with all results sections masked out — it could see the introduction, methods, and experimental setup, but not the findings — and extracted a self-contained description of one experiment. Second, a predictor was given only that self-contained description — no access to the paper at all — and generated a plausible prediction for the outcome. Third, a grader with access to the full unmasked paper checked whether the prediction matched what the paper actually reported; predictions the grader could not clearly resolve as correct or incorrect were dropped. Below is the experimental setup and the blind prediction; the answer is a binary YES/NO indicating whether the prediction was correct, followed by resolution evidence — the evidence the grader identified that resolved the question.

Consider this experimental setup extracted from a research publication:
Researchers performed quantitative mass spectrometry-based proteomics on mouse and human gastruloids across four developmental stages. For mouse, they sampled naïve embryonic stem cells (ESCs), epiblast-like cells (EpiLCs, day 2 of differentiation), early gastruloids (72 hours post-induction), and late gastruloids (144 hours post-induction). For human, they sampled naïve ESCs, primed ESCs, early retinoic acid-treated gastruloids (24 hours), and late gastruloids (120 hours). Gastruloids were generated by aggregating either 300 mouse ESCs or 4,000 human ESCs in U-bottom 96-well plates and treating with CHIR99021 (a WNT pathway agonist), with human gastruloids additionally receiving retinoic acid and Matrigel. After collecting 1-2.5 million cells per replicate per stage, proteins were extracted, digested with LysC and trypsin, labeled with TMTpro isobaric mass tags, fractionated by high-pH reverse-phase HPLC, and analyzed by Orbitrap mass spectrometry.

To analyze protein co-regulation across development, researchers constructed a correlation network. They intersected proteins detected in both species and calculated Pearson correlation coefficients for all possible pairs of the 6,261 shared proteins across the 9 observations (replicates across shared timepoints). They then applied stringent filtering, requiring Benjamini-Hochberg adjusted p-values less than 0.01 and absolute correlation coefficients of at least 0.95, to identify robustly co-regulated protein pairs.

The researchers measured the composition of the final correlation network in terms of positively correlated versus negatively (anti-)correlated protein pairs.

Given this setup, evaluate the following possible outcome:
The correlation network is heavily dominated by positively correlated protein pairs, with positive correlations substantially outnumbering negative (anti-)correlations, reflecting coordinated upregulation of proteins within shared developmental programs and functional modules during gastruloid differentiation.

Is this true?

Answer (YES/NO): NO